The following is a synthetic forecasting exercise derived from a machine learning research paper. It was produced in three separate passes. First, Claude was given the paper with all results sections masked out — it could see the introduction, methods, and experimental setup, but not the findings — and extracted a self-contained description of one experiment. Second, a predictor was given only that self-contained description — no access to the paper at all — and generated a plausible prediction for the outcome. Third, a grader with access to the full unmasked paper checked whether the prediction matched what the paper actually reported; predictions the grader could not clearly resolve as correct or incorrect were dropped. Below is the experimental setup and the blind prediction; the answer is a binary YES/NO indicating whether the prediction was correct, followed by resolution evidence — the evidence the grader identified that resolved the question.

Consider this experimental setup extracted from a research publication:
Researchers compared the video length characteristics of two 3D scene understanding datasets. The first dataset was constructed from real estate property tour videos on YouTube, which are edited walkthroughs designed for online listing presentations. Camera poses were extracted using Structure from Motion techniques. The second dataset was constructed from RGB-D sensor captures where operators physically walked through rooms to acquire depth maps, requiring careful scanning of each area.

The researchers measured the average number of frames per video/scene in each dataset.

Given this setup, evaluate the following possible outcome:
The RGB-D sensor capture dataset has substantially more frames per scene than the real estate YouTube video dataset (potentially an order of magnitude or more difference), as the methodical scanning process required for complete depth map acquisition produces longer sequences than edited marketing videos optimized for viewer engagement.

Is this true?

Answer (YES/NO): YES